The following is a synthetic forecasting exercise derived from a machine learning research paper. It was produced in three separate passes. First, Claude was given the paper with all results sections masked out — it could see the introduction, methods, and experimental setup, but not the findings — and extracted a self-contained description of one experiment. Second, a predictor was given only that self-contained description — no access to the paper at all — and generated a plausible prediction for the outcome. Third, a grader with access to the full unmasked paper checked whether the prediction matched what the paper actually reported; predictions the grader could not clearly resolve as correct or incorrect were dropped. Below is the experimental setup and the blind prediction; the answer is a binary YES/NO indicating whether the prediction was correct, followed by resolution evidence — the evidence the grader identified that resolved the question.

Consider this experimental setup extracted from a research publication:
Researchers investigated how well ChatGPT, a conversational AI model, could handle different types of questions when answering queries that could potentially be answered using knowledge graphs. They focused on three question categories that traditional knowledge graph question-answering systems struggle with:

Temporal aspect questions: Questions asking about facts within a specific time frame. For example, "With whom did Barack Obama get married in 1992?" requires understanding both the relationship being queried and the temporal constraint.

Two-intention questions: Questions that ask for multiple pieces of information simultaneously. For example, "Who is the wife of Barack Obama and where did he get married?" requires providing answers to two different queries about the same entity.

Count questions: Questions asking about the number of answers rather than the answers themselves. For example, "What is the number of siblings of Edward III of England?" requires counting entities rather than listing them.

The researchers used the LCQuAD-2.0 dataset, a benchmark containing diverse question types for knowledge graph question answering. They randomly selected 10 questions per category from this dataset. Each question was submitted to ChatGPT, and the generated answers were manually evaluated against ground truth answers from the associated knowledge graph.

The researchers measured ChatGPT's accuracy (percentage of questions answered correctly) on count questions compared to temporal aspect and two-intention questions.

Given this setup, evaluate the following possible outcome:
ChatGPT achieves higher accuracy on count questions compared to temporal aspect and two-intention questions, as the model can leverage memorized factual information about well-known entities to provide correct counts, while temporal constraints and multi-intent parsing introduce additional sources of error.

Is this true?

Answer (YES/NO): NO